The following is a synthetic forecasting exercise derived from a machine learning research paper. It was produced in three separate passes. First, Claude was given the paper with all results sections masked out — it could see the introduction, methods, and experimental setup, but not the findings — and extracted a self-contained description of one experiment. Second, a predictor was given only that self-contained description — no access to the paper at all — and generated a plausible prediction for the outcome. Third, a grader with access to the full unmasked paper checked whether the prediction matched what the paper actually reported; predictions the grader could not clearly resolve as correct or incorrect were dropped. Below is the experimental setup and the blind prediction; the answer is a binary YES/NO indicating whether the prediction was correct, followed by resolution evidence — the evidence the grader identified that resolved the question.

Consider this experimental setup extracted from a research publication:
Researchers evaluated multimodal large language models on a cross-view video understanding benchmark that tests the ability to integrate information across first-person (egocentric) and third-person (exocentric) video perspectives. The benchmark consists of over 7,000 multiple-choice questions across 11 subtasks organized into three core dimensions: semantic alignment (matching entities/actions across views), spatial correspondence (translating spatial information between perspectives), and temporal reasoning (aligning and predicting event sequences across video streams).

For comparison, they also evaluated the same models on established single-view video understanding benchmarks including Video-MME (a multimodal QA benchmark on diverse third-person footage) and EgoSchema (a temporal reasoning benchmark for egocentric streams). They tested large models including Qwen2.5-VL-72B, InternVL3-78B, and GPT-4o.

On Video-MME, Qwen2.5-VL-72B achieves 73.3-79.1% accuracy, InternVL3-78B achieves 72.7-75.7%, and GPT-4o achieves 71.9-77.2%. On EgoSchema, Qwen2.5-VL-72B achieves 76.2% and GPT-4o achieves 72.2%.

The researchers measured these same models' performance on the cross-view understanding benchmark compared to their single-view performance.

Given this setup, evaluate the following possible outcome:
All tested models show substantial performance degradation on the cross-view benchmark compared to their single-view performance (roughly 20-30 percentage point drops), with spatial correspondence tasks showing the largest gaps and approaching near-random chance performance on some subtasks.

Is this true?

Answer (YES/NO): NO